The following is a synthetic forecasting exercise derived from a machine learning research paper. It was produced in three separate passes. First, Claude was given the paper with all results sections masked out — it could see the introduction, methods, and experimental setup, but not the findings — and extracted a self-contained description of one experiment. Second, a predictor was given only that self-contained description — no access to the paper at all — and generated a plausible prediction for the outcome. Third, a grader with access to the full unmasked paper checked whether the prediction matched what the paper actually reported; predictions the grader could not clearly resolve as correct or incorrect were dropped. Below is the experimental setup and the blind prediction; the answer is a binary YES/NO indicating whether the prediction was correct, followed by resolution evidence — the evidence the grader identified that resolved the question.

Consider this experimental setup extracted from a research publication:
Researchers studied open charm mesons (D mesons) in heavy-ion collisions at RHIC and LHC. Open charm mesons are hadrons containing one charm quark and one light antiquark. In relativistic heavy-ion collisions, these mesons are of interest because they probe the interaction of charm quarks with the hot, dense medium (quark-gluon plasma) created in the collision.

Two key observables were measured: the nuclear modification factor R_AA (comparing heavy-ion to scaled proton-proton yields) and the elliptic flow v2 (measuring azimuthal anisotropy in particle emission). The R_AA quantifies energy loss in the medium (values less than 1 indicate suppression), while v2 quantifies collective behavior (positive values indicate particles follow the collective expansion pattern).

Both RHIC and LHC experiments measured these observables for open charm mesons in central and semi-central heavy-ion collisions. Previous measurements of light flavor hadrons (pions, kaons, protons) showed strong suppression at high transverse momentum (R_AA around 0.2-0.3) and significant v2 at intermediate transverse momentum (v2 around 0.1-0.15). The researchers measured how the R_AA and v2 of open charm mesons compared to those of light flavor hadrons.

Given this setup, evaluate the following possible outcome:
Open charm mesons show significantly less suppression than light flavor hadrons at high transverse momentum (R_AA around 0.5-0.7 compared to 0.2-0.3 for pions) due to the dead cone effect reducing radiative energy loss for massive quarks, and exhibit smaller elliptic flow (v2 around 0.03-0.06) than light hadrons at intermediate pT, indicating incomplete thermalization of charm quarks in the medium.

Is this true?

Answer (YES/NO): NO